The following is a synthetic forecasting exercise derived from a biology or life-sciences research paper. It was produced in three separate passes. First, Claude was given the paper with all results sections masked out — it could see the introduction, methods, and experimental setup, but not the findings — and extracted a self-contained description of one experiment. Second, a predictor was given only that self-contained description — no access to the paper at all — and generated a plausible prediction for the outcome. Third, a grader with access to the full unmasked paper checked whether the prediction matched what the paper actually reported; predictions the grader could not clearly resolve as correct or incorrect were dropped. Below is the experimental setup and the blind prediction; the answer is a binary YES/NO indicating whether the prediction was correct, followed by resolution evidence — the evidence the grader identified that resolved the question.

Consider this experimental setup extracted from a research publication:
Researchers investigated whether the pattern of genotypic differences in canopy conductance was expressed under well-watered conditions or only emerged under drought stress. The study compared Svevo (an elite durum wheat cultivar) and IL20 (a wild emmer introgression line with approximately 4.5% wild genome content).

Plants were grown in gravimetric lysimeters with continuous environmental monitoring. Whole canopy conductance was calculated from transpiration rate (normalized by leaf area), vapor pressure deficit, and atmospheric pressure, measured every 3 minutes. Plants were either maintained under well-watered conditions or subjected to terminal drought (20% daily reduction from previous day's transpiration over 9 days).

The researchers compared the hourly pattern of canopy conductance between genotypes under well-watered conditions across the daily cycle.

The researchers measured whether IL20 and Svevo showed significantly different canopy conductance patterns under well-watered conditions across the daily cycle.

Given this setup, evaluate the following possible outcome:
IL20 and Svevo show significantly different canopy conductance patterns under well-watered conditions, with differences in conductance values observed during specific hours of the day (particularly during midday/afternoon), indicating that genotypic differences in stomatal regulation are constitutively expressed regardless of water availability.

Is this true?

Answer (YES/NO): NO